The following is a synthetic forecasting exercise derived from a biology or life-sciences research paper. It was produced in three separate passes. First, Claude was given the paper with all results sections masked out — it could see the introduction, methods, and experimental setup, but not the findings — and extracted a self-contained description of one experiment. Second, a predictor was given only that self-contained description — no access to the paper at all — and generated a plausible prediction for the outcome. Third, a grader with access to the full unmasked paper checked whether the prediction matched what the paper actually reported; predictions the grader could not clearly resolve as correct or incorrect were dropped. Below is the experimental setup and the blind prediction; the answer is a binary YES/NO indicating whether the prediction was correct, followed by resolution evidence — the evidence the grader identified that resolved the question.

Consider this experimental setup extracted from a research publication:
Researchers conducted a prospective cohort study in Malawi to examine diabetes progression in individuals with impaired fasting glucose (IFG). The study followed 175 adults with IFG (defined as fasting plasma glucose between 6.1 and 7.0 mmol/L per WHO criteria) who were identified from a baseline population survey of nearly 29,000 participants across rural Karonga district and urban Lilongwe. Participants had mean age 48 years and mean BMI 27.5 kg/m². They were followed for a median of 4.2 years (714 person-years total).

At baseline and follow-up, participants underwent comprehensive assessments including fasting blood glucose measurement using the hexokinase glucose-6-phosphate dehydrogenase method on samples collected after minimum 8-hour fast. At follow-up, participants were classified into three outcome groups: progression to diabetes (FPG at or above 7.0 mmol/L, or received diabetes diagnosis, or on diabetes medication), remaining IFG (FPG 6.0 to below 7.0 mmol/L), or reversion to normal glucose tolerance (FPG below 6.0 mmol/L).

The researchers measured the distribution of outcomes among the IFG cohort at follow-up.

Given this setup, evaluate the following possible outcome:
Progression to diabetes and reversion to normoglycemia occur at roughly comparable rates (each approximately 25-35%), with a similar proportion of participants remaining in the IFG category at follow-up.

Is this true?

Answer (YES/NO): NO